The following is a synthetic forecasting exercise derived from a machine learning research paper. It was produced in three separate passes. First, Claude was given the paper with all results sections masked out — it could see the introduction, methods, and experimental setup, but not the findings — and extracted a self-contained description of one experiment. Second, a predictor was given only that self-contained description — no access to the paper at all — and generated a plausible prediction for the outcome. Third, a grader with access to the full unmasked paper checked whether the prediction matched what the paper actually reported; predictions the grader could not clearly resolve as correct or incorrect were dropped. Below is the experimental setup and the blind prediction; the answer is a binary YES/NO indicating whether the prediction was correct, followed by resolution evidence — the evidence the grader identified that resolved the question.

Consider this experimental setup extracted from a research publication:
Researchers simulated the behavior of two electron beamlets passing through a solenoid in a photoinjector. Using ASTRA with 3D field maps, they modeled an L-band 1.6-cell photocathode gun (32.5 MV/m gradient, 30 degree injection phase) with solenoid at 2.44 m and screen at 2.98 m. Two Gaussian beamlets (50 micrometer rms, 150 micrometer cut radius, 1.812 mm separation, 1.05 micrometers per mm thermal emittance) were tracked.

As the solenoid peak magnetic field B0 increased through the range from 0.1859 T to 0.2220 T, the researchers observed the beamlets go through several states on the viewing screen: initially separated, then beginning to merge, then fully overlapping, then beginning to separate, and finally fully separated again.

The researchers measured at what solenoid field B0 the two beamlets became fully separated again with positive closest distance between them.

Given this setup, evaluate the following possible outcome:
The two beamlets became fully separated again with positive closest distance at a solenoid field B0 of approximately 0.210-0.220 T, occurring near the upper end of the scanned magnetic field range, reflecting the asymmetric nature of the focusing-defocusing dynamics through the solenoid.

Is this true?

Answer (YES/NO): NO